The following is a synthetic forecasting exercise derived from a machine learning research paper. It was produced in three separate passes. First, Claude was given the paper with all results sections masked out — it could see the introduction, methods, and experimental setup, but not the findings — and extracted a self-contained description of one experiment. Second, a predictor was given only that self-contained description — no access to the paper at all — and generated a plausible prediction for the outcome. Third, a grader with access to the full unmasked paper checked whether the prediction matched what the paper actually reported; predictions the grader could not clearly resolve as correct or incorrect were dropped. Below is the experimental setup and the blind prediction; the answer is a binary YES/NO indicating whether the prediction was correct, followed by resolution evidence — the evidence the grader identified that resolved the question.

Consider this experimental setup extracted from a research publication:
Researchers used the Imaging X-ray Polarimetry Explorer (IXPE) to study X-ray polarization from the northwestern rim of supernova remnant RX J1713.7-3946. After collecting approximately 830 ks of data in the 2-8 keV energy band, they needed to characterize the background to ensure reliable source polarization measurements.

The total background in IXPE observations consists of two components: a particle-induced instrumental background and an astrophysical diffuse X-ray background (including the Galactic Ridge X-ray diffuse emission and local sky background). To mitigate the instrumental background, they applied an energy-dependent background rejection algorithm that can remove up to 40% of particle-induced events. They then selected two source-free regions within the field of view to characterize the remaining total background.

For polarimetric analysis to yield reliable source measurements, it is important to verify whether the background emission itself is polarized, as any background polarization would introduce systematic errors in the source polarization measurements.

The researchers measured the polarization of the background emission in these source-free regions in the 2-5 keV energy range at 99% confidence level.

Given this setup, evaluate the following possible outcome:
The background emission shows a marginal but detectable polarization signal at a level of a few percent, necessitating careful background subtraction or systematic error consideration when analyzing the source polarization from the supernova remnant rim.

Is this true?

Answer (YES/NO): NO